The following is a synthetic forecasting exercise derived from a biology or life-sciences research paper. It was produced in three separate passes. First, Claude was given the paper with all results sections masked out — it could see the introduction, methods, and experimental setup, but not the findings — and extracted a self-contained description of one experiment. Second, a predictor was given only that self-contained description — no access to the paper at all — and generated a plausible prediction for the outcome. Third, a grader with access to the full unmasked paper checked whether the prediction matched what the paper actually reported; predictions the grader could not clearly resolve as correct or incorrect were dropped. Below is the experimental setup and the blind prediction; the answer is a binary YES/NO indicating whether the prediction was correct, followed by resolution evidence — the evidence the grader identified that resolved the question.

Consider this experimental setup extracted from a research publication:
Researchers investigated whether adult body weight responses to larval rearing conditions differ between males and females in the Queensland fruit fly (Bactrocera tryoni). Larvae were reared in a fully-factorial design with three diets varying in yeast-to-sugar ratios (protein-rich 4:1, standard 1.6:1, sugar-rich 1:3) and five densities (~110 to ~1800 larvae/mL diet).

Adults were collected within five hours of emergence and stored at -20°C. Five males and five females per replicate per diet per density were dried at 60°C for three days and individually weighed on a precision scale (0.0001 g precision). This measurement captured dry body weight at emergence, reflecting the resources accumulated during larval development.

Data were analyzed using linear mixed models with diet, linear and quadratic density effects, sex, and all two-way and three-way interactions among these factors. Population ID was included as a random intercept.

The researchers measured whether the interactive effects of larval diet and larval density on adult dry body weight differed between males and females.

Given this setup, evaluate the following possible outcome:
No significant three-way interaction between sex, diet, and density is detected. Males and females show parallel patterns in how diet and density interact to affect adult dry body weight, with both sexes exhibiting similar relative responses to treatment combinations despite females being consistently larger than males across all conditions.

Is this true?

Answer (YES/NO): NO